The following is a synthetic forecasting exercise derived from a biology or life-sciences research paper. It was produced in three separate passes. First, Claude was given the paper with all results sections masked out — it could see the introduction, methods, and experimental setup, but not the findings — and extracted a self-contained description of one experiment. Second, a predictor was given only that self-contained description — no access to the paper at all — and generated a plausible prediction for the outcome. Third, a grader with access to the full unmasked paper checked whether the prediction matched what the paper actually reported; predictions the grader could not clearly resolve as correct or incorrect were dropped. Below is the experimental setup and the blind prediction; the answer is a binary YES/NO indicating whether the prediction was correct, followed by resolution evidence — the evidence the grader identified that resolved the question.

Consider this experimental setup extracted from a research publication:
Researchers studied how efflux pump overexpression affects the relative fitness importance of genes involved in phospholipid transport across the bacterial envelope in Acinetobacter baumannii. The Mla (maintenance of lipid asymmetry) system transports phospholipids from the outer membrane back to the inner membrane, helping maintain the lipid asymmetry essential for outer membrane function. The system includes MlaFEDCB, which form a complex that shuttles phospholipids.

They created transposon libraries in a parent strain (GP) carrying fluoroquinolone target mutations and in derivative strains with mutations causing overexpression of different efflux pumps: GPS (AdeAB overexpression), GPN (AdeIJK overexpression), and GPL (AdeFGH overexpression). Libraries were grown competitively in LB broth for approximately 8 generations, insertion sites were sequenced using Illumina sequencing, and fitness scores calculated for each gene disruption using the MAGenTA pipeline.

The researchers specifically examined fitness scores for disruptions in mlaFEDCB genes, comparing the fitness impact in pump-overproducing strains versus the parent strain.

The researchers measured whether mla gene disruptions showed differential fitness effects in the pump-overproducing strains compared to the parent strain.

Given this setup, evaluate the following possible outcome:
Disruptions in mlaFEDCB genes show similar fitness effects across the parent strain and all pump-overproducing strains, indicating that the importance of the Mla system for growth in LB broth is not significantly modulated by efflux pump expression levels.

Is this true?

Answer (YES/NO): NO